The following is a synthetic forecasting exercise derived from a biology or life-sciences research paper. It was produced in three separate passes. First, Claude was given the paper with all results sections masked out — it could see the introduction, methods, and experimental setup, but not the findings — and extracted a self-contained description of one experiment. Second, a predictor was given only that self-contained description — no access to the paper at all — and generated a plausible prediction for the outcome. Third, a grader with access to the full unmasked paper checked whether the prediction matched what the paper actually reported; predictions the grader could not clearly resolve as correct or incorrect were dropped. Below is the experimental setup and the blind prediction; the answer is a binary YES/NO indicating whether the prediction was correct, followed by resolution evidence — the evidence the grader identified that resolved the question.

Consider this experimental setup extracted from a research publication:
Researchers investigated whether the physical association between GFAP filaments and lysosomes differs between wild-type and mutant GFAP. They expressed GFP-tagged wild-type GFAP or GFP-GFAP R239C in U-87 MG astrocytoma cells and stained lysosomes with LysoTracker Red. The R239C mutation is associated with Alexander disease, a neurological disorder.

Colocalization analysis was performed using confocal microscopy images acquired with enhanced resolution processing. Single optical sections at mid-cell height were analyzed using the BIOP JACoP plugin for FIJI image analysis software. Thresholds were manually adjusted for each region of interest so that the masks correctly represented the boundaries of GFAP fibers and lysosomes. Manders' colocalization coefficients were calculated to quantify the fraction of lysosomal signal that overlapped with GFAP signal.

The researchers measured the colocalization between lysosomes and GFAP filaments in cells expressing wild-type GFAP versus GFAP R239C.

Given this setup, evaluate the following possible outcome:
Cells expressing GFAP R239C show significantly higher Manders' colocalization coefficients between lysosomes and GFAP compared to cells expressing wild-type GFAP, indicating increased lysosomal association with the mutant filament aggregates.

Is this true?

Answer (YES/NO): NO